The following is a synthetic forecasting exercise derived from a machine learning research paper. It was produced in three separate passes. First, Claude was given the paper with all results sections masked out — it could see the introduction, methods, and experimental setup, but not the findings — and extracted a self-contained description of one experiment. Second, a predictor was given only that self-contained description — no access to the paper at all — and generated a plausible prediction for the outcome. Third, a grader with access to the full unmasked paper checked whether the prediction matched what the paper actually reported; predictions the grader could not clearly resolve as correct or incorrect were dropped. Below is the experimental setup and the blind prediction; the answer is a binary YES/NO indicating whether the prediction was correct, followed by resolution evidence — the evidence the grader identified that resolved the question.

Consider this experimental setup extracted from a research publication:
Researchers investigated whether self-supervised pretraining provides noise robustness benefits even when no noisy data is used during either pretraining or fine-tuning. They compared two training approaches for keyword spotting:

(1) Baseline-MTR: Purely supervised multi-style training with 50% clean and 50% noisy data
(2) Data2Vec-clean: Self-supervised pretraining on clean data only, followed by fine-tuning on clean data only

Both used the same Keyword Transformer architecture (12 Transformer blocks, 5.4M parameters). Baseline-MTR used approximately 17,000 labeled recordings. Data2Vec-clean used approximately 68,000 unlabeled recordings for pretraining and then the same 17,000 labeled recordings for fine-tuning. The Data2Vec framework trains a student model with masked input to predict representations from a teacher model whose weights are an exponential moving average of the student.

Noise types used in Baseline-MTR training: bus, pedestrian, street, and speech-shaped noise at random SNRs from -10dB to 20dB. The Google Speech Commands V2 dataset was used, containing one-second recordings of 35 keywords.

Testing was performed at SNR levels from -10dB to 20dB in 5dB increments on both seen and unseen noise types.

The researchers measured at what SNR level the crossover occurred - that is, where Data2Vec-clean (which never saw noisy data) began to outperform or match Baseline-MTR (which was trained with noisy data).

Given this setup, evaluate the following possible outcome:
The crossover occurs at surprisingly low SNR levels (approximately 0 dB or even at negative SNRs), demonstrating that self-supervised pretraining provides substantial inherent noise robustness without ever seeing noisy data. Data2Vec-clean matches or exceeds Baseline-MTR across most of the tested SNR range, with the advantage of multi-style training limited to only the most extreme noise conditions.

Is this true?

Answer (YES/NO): NO